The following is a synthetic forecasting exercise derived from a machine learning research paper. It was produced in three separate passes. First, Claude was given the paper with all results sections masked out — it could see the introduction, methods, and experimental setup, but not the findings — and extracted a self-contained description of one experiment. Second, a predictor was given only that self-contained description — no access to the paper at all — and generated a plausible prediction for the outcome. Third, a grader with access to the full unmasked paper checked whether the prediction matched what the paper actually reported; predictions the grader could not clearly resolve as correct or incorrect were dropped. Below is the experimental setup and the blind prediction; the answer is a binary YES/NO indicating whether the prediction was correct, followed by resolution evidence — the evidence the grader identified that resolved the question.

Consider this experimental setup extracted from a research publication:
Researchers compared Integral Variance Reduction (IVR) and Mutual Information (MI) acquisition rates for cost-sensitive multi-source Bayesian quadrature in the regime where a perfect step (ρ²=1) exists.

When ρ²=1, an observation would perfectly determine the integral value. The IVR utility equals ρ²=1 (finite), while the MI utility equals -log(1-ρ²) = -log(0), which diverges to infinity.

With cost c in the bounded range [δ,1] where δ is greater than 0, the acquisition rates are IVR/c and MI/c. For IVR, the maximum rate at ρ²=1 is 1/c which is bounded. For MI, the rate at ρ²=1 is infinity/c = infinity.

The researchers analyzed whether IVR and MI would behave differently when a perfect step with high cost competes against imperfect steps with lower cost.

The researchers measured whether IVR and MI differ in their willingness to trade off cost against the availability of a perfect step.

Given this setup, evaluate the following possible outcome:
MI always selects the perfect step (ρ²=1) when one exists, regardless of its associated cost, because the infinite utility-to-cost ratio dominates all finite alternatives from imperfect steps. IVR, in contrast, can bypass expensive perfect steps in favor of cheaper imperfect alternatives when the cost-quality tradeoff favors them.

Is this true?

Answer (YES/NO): YES